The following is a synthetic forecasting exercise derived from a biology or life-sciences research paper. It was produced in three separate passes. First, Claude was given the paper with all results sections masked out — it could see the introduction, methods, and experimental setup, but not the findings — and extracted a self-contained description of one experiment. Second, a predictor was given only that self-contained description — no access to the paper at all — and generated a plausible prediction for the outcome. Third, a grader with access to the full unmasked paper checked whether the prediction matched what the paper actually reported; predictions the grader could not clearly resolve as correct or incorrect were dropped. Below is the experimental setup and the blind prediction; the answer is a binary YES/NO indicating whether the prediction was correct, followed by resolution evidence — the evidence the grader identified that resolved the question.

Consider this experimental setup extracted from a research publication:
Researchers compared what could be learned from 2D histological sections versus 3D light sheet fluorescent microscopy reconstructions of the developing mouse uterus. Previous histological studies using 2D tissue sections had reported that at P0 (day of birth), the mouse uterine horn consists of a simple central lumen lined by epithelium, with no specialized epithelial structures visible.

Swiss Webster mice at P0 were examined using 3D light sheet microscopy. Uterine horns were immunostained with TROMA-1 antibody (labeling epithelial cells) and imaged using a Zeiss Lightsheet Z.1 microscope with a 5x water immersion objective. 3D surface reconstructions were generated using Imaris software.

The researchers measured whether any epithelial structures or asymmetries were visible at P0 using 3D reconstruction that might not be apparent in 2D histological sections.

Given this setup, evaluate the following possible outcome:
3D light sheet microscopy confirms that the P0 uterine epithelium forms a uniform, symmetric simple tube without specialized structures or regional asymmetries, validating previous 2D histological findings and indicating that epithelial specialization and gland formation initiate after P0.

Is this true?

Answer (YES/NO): YES